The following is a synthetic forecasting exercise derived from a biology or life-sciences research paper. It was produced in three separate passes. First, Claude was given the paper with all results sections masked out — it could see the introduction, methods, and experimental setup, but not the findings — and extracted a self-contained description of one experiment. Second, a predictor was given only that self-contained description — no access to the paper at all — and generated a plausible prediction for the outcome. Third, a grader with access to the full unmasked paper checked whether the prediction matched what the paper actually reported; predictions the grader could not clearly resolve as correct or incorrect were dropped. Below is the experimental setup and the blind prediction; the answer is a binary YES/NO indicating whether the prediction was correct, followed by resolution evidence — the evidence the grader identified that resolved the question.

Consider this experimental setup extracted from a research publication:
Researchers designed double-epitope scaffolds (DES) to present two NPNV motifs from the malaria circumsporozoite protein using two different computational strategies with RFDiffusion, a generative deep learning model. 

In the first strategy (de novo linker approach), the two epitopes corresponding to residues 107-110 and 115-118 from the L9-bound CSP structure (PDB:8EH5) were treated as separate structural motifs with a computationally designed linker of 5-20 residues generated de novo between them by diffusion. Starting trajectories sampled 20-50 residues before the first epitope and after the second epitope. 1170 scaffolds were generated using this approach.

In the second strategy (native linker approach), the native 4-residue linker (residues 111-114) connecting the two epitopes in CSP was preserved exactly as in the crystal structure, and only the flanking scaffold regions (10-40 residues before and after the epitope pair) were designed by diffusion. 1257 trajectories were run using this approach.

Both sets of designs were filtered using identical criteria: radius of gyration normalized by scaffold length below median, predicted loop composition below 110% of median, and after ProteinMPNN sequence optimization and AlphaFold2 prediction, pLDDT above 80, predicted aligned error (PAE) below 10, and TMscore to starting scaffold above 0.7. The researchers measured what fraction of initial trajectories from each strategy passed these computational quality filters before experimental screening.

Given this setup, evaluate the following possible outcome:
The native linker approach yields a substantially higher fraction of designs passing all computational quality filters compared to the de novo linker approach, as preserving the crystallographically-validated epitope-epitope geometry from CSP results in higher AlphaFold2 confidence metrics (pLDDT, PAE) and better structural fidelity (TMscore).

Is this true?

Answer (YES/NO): NO